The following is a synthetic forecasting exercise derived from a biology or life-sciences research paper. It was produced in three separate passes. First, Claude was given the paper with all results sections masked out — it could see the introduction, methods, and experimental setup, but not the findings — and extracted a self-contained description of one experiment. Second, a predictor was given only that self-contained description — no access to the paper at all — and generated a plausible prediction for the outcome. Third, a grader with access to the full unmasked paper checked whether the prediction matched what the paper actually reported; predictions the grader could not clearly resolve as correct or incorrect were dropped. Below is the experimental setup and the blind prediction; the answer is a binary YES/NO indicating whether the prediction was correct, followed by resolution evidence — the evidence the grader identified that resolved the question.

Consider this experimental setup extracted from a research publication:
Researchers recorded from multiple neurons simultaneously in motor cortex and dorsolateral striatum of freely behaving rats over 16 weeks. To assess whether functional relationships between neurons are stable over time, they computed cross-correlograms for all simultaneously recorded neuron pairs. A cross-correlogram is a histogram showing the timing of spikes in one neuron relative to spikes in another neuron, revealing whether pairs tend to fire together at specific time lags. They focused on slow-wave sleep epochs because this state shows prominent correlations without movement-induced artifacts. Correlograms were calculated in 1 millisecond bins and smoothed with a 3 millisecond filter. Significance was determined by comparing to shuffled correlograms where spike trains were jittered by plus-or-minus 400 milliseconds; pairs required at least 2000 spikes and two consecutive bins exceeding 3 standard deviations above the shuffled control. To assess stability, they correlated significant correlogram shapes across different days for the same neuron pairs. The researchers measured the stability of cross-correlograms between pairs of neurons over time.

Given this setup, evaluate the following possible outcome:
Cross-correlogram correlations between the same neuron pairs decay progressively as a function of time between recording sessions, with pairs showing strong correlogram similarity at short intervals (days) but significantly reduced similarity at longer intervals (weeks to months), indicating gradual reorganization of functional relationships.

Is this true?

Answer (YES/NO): NO